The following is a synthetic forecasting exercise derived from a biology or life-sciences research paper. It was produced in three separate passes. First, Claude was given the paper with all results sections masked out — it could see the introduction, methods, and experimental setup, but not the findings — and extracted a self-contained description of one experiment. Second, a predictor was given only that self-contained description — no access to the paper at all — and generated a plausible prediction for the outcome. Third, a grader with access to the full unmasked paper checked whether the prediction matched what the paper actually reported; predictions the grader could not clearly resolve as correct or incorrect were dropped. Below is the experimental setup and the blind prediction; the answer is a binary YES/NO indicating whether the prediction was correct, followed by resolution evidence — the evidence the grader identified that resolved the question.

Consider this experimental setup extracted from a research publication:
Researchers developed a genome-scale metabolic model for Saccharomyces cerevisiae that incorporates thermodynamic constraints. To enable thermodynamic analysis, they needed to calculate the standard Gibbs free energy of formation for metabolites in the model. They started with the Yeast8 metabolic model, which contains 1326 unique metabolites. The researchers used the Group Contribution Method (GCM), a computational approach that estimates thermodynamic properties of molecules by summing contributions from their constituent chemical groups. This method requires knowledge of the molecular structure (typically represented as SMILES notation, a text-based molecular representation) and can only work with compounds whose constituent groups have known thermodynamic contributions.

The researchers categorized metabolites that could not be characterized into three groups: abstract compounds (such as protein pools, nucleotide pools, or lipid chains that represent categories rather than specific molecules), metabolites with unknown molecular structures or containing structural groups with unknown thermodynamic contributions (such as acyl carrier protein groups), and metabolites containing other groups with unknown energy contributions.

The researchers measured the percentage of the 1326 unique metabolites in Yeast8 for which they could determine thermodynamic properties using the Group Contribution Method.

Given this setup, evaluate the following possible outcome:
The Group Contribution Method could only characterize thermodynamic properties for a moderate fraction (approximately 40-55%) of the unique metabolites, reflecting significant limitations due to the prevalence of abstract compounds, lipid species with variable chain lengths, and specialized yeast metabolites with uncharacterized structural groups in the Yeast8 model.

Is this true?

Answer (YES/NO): NO